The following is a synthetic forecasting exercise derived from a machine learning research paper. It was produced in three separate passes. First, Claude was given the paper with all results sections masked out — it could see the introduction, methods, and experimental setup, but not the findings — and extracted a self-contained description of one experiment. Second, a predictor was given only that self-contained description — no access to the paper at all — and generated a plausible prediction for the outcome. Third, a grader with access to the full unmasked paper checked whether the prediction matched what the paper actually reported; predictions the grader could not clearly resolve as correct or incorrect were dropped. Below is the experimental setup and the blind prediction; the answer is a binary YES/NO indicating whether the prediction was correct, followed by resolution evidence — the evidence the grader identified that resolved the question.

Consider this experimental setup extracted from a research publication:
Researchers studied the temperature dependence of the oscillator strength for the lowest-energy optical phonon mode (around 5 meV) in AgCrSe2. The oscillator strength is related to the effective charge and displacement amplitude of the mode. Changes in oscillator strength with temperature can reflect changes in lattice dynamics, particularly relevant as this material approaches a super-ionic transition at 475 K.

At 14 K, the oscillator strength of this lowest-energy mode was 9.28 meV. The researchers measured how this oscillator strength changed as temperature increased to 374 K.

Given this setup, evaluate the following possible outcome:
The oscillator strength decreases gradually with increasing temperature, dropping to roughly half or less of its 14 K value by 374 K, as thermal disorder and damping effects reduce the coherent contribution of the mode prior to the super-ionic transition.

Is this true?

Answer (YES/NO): NO